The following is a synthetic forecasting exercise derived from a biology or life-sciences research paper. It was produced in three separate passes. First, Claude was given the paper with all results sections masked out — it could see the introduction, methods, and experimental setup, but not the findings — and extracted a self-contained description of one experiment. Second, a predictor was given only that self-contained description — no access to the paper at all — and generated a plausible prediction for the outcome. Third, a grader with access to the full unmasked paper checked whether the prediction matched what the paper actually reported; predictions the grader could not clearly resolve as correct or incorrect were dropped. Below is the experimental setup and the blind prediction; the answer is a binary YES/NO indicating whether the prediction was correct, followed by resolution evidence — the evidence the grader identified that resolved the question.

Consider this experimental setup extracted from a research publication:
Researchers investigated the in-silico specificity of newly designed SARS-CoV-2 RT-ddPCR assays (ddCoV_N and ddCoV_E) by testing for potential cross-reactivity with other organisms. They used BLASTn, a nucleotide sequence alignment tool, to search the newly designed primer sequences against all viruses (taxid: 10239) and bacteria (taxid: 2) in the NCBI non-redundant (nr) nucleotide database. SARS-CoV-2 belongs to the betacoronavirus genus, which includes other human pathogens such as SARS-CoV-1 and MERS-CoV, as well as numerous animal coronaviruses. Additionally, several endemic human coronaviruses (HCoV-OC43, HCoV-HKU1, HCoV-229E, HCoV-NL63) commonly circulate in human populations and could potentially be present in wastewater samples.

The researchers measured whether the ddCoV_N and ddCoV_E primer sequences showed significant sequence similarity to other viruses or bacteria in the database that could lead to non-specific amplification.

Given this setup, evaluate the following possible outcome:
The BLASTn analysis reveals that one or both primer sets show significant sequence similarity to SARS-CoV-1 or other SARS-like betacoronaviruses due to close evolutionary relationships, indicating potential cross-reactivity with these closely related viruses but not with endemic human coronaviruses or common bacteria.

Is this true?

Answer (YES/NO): NO